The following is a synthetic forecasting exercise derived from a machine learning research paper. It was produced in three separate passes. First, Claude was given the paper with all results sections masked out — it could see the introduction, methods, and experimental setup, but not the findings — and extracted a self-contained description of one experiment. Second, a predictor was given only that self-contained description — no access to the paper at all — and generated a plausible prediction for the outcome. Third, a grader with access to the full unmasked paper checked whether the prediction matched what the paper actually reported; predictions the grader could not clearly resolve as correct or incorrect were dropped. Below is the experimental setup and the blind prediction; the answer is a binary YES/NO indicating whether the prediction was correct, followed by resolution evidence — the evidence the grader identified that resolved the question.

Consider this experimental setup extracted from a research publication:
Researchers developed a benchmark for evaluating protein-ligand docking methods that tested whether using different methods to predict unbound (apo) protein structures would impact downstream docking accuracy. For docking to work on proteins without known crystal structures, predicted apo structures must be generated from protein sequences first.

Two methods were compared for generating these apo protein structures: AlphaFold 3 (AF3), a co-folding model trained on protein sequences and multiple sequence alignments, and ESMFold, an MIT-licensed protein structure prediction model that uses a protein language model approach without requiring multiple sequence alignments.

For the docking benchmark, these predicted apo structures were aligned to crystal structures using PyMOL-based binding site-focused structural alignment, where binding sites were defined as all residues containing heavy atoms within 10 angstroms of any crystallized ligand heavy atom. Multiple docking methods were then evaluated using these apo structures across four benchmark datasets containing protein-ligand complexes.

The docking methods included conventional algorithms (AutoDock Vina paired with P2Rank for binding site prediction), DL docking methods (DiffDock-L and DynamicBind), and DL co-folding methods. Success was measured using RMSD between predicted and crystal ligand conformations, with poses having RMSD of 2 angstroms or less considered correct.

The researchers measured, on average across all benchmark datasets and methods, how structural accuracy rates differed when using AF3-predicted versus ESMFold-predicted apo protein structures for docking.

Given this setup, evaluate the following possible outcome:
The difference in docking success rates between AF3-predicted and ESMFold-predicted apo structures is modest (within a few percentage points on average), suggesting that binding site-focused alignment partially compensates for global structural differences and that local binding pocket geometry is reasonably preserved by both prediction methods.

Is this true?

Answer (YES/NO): NO